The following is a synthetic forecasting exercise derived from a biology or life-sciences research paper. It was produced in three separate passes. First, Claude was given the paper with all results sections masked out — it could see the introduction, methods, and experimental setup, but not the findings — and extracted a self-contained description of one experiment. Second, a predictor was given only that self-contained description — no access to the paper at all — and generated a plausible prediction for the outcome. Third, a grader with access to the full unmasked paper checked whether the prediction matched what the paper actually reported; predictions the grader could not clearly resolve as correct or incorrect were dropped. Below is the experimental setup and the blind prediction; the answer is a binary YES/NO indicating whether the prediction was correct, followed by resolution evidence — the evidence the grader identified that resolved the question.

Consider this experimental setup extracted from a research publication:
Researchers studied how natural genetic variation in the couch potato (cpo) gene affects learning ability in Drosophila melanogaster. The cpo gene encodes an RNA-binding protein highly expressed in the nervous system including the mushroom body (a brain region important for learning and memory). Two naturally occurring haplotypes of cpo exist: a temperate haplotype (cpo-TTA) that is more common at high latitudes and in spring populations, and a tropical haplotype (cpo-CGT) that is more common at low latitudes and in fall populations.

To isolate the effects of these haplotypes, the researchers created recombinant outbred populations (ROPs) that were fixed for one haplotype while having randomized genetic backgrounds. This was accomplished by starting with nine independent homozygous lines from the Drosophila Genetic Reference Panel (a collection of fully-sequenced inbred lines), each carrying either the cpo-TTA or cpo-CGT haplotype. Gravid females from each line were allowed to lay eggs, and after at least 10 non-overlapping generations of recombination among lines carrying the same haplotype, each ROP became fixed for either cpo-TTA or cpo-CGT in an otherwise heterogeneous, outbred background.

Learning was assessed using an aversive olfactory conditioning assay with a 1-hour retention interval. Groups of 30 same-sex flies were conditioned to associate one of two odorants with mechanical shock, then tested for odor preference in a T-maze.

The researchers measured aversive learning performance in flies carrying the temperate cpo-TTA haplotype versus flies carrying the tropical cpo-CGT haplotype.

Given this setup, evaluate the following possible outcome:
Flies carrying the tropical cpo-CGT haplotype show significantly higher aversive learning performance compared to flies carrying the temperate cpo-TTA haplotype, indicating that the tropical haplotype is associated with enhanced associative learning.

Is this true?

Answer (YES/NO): NO